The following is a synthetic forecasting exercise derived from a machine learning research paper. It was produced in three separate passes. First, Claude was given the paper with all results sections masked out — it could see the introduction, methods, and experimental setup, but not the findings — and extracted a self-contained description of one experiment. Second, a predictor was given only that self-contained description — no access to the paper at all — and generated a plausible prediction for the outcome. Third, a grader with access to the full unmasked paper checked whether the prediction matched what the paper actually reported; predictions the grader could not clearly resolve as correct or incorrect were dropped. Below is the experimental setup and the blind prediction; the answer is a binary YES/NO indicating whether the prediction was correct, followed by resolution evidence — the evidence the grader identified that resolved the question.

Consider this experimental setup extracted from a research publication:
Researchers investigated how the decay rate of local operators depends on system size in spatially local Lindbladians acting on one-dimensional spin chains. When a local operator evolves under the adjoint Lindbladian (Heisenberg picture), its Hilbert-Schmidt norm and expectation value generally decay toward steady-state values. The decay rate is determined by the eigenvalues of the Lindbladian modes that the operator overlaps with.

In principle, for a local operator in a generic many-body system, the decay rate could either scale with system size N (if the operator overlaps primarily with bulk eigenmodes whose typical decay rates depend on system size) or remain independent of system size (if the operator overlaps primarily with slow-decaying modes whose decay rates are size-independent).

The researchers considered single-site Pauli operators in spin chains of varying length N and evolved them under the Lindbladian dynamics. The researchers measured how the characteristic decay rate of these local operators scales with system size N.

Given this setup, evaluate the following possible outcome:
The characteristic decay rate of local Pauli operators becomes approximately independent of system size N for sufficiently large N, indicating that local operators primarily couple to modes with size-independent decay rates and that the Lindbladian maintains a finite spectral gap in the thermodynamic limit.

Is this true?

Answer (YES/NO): YES